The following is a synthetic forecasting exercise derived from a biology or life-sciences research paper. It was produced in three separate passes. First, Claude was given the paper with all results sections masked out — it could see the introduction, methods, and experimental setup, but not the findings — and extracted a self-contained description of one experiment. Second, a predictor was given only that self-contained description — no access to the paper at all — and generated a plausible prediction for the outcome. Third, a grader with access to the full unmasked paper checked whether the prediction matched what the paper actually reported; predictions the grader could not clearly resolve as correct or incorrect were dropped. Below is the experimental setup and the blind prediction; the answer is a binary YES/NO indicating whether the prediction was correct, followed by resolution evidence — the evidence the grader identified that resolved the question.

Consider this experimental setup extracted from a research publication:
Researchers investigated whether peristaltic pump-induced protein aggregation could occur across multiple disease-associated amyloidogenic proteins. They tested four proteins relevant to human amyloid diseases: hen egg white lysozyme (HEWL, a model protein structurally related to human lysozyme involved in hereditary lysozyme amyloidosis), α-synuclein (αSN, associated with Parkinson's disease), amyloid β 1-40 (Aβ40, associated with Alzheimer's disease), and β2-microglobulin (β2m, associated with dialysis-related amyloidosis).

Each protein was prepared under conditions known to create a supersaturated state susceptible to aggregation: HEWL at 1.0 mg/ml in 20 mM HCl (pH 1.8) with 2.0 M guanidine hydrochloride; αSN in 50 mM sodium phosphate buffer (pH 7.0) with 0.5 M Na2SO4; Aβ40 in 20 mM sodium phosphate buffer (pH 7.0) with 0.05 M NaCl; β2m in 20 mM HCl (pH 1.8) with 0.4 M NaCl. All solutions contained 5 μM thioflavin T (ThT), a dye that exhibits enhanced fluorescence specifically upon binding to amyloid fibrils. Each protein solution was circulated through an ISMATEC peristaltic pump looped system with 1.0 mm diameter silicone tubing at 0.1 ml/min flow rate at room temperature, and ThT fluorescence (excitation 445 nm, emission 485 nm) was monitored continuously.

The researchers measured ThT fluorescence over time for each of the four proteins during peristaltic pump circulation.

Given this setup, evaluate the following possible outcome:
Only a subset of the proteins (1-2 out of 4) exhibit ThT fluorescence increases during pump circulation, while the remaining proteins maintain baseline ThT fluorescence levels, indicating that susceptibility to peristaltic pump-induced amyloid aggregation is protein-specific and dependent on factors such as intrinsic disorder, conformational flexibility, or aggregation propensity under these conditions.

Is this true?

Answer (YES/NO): NO